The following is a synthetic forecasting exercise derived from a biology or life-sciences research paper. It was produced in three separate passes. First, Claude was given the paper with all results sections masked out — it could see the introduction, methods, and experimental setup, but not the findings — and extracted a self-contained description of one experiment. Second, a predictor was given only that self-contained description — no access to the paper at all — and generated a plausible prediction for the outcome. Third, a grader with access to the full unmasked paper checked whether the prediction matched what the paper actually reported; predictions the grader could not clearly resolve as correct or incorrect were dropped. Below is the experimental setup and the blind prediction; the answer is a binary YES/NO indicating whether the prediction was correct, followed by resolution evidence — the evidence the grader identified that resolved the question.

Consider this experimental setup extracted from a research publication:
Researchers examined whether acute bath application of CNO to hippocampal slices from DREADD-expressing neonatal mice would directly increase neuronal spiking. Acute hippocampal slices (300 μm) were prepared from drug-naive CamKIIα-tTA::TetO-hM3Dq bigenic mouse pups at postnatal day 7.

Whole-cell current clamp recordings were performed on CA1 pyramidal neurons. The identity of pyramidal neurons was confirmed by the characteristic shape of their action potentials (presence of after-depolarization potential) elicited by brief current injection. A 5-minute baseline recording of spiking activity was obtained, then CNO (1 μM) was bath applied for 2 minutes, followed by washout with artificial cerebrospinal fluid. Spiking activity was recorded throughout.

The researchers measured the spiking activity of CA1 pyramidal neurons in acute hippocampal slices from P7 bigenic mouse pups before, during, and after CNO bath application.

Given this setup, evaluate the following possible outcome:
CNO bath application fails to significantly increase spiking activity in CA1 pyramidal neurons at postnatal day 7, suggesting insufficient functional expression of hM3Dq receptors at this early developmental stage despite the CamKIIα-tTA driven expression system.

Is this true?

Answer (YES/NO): NO